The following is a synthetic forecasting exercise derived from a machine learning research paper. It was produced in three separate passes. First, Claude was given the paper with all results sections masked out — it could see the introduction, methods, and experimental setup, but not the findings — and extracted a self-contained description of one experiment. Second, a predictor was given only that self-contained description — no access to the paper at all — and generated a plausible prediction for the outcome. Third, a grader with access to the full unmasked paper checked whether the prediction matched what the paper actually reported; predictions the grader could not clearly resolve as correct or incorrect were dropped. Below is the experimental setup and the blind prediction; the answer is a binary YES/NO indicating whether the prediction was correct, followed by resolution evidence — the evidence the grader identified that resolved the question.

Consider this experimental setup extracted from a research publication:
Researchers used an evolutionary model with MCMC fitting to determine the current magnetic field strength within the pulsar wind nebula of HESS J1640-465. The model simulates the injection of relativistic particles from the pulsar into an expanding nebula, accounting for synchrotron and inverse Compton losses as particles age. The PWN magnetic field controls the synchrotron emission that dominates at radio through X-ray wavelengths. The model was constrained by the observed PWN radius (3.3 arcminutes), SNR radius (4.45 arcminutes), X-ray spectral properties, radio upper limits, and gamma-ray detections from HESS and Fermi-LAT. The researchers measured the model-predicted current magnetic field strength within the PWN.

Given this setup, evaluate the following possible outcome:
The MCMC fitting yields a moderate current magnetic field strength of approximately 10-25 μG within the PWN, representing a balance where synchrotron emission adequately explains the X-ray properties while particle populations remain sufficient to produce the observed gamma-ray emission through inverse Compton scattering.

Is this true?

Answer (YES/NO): NO